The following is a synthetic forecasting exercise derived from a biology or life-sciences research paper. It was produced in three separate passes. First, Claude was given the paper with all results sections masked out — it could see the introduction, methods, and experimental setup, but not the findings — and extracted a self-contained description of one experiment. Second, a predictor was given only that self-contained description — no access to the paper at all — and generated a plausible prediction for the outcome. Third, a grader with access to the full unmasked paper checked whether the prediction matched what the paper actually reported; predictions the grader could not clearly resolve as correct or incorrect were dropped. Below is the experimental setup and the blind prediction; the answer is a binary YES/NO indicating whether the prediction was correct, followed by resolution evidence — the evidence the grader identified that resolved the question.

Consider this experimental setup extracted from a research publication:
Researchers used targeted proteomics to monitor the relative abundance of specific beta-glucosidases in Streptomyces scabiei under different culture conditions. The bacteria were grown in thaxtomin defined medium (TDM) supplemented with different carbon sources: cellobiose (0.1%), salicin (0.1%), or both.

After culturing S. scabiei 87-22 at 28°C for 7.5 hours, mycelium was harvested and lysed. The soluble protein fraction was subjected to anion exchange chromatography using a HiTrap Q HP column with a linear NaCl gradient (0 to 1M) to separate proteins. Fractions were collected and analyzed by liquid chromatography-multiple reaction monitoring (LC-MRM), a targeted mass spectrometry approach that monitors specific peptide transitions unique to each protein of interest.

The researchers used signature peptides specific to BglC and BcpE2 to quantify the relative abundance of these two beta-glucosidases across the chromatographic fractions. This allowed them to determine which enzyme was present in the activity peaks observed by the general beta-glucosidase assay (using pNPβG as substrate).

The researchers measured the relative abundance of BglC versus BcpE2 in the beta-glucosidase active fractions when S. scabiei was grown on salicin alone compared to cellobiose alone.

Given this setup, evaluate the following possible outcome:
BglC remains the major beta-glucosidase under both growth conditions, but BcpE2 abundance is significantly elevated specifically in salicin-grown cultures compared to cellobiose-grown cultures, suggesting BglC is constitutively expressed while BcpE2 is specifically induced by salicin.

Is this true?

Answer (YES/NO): NO